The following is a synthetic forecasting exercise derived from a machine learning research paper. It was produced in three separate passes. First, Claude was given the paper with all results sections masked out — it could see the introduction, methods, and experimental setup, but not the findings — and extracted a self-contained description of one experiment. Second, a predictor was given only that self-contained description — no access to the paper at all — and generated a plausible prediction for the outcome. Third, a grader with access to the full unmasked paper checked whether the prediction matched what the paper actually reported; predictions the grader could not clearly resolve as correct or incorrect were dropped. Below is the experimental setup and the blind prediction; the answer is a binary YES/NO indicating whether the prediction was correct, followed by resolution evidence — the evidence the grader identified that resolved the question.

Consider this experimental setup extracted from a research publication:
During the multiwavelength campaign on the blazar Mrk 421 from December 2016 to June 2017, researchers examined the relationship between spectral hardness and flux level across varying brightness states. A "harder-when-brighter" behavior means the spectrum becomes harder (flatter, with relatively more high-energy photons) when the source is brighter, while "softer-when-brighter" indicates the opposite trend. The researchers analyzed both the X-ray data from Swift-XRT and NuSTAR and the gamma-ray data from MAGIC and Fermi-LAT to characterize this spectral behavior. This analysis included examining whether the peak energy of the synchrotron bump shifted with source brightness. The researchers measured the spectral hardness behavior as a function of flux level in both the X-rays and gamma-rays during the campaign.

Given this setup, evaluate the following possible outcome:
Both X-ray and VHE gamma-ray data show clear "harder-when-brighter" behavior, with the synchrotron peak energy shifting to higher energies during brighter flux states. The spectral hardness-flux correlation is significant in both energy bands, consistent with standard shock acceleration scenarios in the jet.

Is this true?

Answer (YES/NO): YES